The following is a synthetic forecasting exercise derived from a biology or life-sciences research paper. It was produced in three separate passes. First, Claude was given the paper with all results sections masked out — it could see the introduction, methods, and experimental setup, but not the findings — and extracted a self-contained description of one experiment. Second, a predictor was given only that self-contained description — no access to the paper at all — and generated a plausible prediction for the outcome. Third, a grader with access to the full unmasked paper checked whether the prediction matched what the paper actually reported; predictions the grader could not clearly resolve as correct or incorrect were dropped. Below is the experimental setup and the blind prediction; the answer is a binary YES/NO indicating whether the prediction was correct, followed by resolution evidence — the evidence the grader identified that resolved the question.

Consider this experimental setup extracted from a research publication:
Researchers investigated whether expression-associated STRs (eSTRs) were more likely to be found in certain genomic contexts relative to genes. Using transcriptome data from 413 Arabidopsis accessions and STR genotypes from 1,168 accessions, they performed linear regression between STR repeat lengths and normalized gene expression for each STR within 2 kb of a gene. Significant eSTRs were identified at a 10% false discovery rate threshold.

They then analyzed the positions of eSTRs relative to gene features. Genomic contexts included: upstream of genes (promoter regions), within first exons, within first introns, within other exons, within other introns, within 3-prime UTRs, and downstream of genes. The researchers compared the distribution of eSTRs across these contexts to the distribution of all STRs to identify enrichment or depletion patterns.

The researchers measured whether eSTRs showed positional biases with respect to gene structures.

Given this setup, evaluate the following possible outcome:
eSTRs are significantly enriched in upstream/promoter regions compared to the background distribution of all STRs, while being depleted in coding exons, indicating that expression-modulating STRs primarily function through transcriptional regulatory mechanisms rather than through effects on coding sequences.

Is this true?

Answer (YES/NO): NO